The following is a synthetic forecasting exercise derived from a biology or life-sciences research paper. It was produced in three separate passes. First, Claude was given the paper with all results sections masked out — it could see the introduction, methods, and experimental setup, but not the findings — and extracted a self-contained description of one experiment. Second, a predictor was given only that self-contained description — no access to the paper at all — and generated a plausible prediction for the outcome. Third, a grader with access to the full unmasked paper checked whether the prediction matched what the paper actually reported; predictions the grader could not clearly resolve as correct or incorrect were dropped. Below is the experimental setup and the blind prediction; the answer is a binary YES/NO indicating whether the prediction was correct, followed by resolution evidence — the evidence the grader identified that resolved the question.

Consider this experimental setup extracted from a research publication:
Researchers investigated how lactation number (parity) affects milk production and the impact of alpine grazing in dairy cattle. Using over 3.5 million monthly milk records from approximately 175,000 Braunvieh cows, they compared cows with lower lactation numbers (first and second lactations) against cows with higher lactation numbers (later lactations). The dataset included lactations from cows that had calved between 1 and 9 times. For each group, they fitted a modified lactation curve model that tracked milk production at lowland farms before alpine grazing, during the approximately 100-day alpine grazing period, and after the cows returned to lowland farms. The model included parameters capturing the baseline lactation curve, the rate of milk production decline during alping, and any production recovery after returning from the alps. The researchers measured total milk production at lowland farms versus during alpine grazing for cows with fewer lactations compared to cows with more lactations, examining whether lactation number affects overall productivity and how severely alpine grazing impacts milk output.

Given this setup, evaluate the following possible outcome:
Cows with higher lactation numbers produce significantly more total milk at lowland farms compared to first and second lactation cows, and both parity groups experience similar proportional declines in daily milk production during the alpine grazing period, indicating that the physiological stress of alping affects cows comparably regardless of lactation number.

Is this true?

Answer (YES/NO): NO